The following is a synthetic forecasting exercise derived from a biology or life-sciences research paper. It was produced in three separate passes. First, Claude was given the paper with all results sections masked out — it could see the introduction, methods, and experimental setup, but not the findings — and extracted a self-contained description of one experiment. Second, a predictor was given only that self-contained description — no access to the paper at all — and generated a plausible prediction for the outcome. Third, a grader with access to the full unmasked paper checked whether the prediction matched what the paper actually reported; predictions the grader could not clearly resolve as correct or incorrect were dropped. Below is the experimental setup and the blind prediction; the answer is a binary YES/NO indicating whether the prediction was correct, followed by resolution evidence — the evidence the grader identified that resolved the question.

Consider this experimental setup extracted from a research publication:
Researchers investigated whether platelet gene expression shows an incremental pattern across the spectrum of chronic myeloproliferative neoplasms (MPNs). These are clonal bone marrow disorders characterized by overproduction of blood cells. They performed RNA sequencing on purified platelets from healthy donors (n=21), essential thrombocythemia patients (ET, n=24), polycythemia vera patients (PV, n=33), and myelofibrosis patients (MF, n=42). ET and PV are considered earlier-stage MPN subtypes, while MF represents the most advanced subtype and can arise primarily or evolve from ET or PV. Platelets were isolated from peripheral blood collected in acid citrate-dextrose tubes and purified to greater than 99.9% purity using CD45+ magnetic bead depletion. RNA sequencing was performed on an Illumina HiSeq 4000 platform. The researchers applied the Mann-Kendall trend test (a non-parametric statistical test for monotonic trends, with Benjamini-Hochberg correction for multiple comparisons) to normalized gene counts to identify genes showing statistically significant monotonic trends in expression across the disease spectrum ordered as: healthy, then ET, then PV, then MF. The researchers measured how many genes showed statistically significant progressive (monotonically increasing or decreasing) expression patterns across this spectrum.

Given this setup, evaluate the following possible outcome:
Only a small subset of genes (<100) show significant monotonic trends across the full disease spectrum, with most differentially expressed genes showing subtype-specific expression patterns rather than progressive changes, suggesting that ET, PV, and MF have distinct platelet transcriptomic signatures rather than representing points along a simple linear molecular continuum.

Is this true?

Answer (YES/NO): NO